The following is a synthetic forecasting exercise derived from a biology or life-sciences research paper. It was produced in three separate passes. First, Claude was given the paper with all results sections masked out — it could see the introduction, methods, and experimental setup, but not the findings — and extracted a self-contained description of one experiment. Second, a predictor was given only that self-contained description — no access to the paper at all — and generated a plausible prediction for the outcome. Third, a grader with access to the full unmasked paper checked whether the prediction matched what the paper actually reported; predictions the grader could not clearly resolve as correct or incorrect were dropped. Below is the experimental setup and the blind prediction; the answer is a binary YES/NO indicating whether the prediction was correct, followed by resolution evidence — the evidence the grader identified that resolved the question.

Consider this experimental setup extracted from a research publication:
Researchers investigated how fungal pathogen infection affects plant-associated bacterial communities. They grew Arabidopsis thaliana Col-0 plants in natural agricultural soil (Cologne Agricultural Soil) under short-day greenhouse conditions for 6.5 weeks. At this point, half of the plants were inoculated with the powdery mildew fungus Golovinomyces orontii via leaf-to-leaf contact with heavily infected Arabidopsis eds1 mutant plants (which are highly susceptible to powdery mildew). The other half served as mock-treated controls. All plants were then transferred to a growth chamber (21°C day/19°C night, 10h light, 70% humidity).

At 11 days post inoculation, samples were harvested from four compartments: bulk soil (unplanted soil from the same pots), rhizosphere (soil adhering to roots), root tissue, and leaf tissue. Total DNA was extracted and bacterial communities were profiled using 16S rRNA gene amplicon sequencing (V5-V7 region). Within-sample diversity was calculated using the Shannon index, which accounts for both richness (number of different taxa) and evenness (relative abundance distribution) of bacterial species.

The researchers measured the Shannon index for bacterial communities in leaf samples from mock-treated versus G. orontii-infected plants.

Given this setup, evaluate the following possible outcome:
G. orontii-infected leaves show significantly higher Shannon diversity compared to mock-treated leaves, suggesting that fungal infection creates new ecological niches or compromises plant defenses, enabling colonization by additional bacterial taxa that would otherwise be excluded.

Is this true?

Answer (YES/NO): NO